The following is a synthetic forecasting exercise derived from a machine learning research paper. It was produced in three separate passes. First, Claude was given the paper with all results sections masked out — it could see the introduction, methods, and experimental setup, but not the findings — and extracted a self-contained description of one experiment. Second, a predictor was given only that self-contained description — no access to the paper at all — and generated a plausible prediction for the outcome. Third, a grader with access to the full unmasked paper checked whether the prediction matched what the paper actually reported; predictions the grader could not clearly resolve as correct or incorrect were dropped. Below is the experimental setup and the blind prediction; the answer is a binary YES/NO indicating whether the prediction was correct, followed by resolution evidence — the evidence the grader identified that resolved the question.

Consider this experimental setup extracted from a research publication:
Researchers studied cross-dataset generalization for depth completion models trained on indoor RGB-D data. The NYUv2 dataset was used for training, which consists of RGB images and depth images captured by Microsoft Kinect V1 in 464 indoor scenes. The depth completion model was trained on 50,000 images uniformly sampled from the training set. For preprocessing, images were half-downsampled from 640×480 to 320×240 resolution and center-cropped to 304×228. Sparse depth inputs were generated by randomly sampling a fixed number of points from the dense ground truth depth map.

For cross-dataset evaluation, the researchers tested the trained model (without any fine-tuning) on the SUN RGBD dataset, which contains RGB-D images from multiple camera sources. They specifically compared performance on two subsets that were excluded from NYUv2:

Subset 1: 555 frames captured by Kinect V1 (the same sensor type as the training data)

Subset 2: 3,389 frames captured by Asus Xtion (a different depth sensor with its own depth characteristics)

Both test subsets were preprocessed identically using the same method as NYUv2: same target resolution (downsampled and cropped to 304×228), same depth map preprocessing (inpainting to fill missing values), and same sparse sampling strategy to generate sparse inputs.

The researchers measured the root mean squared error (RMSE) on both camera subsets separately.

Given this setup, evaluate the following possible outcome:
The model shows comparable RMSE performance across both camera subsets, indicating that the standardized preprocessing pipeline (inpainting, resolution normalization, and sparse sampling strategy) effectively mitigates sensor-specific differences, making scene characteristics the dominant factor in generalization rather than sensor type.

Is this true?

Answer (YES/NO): NO